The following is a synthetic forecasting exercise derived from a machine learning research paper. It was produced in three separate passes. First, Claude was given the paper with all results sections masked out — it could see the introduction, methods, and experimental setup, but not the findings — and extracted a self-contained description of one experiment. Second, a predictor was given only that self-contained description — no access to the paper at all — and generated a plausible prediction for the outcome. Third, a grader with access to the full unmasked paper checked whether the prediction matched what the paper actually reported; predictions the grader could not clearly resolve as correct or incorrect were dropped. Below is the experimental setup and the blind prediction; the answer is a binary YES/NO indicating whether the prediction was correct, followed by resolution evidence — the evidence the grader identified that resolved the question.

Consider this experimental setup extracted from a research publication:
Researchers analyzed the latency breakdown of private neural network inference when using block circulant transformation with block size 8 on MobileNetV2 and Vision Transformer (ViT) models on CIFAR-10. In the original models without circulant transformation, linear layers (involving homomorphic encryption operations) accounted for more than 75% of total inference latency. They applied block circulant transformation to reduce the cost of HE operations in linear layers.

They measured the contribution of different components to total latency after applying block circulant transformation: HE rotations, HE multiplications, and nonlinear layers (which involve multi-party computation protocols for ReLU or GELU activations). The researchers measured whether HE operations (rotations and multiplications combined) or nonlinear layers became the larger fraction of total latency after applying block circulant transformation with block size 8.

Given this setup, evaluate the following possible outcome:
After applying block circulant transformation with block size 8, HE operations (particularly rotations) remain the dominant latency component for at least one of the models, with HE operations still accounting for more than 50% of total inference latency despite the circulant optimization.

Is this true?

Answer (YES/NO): NO